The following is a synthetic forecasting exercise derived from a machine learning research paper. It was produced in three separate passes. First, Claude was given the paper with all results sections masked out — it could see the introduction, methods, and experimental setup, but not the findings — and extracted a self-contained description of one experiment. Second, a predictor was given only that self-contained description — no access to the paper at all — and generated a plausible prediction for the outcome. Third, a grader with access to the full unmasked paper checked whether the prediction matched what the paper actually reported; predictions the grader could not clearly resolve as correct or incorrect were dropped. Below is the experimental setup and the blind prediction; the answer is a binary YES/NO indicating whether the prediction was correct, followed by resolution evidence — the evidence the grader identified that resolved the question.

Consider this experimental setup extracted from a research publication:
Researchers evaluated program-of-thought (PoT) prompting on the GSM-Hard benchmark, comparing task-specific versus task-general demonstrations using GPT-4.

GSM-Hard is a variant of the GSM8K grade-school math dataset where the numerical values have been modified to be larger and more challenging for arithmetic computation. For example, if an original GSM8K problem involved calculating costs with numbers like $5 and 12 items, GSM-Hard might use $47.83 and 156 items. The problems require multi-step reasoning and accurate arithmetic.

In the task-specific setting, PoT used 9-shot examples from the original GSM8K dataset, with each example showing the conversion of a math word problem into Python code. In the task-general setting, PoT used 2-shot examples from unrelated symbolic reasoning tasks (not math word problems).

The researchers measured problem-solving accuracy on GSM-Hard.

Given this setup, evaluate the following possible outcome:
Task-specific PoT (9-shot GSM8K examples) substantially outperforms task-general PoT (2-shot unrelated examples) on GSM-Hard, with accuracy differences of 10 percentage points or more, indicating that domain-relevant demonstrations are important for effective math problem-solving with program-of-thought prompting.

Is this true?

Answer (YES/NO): NO